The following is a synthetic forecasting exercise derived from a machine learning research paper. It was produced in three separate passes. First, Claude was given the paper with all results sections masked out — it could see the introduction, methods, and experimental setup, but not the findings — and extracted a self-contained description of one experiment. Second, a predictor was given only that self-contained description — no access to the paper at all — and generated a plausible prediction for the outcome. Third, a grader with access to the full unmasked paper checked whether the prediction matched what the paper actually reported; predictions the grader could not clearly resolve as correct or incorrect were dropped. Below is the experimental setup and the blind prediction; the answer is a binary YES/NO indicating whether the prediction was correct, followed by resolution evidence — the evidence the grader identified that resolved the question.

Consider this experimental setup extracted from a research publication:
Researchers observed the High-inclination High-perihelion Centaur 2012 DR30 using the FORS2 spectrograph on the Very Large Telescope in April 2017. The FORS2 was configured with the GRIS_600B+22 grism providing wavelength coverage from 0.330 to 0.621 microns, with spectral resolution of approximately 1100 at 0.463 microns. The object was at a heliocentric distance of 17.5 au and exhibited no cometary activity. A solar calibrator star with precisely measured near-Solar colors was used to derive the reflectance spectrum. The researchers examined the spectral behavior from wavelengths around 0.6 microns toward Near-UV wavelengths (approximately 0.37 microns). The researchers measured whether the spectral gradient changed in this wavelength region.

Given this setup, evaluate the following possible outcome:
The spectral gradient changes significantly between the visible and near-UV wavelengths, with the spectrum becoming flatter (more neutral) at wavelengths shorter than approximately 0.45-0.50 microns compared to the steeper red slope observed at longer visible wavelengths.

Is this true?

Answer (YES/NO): NO